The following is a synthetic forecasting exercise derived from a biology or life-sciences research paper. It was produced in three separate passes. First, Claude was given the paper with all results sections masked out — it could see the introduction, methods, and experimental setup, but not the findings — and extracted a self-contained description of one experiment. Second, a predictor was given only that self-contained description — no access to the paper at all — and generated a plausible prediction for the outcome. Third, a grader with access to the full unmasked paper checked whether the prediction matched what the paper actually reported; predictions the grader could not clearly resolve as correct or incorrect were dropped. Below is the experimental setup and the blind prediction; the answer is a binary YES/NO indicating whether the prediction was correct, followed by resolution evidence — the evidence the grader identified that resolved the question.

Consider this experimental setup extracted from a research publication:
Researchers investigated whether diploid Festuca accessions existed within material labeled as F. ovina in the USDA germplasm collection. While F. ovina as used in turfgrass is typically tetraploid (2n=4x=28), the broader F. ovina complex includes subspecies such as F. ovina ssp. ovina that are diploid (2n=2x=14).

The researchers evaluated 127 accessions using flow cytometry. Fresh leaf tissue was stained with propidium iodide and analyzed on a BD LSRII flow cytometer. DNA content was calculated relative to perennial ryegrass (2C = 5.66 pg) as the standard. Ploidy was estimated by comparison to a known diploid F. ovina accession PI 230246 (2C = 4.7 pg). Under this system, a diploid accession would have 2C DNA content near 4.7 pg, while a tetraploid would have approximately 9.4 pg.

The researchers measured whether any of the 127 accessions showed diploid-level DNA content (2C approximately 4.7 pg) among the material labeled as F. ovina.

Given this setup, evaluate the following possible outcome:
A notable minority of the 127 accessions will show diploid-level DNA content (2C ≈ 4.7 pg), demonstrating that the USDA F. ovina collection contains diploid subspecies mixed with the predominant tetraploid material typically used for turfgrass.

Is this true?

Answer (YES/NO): NO